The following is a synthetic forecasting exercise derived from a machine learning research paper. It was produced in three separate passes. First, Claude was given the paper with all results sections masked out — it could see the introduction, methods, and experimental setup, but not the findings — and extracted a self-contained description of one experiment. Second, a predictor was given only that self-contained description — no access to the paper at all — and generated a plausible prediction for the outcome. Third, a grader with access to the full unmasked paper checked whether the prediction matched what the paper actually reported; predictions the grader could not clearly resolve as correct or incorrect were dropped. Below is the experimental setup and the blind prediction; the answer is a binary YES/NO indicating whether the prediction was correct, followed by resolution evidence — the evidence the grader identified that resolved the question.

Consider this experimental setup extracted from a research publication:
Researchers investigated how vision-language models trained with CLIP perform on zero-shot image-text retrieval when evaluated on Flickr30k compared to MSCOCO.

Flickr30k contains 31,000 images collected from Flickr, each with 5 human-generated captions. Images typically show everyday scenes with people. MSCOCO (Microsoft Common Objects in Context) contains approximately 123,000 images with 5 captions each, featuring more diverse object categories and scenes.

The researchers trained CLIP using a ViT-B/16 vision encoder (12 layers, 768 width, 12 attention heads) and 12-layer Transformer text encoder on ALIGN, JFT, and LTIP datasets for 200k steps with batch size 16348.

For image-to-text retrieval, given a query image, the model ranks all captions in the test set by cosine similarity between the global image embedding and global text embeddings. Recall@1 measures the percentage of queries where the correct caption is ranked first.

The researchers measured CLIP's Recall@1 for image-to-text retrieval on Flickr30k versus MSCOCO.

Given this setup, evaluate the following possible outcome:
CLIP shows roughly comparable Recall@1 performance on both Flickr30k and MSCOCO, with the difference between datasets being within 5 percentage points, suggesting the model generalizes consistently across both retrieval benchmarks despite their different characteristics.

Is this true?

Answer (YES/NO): NO